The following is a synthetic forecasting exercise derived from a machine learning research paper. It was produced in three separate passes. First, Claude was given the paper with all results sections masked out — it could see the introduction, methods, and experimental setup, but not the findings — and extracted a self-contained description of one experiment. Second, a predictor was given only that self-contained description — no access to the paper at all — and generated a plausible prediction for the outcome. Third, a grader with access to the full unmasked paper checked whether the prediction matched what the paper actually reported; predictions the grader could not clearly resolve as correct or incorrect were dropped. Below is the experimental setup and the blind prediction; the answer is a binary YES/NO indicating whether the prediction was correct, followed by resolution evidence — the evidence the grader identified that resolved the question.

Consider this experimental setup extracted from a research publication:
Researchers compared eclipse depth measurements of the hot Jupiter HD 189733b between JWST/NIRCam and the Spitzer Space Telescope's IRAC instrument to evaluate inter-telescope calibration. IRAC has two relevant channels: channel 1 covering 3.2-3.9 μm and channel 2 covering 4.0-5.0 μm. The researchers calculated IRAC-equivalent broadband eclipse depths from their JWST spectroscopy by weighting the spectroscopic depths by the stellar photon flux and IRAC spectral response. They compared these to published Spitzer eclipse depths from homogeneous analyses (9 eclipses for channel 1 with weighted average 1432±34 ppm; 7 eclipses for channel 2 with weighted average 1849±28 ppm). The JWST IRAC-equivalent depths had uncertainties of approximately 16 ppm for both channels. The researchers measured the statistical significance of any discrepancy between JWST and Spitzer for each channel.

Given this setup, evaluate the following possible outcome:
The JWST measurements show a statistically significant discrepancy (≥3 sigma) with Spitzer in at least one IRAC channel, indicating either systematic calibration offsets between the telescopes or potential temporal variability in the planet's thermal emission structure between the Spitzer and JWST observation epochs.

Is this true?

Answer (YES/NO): YES